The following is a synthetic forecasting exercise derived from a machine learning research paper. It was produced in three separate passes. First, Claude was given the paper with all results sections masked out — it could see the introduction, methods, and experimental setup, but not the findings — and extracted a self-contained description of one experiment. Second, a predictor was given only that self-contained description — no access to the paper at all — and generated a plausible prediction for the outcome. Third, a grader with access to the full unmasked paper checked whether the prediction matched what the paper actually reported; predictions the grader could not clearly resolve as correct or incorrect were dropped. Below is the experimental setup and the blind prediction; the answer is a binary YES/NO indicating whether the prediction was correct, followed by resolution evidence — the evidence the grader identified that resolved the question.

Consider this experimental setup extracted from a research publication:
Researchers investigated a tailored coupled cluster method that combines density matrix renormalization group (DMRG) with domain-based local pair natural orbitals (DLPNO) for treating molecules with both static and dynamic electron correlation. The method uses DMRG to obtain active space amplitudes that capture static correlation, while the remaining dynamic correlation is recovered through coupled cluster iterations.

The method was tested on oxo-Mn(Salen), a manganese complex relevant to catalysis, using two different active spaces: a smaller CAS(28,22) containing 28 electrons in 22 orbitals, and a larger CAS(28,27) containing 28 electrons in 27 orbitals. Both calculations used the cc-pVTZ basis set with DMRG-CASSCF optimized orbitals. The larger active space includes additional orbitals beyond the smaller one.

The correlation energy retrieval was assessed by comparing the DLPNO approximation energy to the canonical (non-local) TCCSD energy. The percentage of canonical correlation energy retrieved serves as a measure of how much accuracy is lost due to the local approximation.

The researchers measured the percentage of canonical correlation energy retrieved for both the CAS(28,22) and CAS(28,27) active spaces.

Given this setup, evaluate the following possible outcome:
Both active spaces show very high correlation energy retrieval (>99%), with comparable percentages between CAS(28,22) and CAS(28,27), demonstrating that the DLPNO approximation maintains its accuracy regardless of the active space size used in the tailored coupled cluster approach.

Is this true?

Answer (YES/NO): YES